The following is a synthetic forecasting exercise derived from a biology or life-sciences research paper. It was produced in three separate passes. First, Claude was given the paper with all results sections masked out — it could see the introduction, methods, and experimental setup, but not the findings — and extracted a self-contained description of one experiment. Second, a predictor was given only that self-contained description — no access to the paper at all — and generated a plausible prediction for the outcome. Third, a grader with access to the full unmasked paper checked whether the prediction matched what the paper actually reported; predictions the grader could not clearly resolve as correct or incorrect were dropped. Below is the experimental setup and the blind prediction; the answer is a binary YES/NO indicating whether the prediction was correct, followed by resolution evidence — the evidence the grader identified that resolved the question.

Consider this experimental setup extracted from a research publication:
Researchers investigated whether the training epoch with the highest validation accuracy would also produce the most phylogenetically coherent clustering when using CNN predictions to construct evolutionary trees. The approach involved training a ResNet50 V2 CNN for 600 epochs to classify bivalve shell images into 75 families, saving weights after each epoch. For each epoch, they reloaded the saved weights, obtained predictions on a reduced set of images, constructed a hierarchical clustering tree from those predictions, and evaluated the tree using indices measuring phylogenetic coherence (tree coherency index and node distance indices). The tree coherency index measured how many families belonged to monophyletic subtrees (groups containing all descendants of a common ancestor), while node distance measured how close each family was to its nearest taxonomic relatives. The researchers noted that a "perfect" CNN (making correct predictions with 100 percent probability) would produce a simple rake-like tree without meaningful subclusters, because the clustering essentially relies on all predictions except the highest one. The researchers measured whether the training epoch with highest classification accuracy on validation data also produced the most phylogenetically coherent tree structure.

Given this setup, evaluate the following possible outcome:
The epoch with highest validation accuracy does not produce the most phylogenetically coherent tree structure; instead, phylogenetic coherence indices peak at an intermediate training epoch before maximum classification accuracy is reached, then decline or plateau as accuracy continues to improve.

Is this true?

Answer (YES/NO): YES